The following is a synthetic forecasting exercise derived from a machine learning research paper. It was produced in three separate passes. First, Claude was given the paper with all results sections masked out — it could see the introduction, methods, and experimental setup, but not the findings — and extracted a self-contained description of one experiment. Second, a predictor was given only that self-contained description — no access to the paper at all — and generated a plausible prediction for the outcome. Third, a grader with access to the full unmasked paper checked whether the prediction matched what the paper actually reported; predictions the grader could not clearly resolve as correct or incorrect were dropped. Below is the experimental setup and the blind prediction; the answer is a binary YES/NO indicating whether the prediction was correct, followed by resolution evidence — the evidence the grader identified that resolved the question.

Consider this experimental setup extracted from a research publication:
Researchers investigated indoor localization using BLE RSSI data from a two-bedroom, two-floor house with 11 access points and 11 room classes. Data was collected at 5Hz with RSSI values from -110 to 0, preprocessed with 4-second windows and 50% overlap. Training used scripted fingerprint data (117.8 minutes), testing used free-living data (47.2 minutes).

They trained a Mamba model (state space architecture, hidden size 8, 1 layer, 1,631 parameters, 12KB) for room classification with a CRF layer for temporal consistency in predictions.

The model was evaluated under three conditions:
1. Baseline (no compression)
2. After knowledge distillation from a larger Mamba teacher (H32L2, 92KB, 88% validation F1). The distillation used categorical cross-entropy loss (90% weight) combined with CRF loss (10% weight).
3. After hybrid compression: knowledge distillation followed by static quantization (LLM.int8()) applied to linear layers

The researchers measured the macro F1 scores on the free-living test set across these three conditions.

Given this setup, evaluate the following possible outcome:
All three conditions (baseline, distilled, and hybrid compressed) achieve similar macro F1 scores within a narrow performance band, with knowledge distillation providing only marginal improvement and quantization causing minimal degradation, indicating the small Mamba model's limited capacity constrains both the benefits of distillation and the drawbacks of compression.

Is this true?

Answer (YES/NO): YES